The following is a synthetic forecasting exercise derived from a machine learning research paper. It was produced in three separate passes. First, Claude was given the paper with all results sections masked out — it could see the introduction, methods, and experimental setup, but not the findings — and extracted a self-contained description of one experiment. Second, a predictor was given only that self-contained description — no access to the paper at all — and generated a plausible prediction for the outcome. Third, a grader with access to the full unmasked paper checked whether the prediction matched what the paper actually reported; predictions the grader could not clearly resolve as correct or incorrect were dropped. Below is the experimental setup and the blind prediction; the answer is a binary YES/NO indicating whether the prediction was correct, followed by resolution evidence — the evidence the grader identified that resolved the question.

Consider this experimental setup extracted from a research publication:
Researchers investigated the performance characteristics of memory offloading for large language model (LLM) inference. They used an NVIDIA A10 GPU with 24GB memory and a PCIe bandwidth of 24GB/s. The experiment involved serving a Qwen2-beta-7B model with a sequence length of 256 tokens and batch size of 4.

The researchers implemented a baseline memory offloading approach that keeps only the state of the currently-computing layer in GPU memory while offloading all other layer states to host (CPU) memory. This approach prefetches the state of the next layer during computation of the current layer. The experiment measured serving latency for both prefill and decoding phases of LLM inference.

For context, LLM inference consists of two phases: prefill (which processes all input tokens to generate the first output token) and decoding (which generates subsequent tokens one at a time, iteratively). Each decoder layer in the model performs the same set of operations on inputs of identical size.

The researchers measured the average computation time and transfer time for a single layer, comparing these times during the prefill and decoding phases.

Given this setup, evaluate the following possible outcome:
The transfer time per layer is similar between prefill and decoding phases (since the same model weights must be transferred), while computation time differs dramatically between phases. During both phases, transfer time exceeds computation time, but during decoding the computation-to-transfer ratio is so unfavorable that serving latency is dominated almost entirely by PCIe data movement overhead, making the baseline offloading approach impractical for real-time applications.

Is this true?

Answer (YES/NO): YES